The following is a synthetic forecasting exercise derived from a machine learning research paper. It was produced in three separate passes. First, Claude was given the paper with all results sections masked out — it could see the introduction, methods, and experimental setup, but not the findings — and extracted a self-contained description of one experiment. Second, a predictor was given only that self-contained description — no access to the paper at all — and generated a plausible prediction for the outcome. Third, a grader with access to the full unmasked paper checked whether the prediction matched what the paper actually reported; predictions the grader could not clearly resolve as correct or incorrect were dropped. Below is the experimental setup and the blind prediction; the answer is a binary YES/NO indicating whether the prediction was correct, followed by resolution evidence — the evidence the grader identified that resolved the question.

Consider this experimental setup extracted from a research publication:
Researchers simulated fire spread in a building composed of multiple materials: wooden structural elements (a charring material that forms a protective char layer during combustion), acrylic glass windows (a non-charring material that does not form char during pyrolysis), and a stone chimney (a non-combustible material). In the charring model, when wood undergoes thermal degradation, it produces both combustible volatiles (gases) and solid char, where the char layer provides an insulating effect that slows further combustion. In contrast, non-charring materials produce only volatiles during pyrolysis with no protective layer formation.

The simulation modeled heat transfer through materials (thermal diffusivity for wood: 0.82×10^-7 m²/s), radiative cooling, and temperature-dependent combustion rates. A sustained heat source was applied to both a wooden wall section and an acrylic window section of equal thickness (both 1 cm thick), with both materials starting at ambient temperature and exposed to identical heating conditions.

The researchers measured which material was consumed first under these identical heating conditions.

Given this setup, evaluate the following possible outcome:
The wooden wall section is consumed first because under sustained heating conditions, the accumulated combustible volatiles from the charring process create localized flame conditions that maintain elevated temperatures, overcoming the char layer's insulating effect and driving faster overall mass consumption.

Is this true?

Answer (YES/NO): NO